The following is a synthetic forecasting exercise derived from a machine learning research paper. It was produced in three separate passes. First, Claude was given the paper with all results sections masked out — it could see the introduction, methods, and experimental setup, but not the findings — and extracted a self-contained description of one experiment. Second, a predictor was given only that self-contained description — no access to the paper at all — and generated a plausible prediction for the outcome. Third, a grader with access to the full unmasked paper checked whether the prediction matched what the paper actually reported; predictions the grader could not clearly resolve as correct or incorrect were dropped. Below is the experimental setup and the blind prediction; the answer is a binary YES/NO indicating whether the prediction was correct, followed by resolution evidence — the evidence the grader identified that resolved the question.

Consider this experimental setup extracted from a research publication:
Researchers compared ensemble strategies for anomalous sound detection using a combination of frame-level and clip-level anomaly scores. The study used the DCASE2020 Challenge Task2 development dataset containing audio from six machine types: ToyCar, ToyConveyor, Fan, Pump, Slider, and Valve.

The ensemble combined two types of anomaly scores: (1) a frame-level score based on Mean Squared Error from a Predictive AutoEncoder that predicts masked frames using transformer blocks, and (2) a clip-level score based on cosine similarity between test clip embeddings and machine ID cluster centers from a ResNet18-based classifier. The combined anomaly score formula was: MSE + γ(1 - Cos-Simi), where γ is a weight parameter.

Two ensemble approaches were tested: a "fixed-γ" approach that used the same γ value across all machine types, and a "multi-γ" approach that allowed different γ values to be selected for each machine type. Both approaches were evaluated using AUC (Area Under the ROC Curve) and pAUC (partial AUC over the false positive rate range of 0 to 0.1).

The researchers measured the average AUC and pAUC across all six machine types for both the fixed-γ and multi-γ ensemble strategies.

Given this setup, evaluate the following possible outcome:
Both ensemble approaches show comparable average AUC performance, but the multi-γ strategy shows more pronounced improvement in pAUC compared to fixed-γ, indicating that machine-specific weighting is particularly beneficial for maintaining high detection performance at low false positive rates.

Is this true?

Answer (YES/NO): YES